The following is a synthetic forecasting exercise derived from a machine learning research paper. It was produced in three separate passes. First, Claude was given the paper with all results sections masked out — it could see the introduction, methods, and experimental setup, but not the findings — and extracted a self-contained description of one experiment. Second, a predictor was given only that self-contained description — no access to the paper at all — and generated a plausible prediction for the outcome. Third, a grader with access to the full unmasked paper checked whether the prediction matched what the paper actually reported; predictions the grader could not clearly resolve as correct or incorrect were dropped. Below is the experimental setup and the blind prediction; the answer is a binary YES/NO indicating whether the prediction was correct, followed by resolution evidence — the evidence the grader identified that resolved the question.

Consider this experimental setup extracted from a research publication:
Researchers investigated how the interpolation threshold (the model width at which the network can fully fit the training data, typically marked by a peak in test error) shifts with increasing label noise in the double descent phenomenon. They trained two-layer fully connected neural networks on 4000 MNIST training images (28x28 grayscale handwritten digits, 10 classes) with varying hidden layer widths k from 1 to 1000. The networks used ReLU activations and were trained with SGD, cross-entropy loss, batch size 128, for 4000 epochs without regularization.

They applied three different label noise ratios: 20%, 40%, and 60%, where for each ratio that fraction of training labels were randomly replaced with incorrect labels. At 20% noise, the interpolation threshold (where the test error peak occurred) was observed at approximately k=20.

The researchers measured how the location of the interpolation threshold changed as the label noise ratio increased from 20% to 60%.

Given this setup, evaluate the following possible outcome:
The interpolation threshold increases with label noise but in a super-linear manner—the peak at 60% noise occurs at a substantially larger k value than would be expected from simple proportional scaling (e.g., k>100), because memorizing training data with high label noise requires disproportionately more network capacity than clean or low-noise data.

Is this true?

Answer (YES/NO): NO